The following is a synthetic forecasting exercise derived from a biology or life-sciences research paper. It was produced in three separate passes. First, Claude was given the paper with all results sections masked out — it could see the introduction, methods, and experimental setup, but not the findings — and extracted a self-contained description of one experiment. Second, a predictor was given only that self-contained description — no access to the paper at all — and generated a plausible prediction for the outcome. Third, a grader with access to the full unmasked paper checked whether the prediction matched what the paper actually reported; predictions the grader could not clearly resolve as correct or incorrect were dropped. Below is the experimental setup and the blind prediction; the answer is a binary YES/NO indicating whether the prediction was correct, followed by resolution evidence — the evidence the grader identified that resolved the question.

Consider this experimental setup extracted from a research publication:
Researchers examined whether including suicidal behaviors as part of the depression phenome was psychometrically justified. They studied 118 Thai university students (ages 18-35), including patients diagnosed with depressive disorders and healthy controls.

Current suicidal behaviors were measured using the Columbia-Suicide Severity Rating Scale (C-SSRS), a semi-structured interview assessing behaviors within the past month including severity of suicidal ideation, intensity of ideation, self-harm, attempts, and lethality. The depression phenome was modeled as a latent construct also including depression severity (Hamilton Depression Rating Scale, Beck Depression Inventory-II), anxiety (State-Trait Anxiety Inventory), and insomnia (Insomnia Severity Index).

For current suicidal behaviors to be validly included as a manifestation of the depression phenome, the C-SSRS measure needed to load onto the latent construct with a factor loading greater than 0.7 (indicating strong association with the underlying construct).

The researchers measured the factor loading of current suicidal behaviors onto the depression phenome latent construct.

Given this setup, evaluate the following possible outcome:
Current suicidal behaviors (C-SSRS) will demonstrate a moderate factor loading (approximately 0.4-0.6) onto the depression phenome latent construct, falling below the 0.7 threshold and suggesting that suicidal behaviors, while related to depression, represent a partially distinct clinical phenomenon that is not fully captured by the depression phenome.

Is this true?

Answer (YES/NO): NO